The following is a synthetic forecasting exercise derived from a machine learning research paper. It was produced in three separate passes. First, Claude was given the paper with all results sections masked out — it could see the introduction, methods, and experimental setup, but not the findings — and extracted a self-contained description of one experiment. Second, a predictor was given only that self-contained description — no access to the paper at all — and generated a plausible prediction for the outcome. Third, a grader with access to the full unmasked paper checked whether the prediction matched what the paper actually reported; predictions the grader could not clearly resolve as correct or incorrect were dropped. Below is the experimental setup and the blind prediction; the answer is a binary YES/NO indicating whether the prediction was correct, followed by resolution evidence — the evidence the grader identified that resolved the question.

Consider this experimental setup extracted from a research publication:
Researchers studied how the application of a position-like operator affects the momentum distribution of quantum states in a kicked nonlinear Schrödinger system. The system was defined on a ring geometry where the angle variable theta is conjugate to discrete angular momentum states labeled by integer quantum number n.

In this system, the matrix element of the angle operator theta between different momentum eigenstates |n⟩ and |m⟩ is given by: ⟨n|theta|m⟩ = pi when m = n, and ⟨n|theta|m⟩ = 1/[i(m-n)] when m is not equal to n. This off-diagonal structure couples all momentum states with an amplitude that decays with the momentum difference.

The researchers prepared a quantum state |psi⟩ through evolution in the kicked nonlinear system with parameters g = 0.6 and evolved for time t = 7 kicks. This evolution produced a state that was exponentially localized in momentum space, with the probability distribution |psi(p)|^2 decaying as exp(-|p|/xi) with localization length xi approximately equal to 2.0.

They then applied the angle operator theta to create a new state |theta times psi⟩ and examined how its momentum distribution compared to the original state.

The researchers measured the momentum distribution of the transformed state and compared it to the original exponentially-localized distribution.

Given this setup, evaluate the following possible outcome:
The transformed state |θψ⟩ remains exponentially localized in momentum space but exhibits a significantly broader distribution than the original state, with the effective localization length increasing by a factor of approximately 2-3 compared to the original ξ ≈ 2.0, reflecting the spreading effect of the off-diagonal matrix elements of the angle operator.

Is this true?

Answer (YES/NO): NO